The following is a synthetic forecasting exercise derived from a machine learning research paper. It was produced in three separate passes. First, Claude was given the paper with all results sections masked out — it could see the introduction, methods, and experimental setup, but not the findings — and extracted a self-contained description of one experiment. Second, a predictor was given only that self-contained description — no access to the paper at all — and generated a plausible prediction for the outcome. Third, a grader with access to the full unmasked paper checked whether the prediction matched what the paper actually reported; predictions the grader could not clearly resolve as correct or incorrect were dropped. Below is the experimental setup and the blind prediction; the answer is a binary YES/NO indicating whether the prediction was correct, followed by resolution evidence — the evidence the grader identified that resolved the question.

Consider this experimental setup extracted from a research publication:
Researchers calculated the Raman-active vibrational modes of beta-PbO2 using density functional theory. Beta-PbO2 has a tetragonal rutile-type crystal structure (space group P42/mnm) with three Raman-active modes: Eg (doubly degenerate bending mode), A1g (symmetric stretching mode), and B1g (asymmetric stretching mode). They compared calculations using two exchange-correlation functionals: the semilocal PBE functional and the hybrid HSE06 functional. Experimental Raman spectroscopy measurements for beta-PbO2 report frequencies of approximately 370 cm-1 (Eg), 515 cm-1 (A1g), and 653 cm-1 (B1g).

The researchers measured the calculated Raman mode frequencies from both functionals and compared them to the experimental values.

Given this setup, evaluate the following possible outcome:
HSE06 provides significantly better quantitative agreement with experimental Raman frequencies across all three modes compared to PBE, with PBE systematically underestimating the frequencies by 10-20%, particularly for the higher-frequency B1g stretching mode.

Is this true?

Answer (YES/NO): NO